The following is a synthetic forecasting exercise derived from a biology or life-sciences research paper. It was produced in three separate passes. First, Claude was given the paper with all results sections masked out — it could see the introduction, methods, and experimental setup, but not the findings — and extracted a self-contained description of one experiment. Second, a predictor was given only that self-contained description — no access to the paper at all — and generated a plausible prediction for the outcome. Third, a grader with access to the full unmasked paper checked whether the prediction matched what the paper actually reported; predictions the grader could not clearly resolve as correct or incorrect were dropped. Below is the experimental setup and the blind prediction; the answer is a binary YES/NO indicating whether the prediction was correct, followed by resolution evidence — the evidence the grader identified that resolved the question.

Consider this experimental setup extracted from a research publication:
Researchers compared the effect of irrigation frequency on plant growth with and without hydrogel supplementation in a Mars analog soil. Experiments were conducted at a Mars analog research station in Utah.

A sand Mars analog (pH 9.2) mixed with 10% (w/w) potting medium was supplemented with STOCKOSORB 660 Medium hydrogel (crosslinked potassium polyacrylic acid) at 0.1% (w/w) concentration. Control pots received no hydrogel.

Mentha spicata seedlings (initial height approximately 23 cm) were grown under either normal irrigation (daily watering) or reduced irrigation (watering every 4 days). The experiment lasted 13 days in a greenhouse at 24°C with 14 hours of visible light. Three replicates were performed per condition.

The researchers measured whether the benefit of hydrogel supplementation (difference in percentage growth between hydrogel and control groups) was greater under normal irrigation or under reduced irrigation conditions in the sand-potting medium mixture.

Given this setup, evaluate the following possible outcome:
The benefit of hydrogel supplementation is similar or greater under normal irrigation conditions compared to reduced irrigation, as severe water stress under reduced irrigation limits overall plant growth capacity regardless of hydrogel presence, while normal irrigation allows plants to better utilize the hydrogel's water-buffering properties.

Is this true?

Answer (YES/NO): NO